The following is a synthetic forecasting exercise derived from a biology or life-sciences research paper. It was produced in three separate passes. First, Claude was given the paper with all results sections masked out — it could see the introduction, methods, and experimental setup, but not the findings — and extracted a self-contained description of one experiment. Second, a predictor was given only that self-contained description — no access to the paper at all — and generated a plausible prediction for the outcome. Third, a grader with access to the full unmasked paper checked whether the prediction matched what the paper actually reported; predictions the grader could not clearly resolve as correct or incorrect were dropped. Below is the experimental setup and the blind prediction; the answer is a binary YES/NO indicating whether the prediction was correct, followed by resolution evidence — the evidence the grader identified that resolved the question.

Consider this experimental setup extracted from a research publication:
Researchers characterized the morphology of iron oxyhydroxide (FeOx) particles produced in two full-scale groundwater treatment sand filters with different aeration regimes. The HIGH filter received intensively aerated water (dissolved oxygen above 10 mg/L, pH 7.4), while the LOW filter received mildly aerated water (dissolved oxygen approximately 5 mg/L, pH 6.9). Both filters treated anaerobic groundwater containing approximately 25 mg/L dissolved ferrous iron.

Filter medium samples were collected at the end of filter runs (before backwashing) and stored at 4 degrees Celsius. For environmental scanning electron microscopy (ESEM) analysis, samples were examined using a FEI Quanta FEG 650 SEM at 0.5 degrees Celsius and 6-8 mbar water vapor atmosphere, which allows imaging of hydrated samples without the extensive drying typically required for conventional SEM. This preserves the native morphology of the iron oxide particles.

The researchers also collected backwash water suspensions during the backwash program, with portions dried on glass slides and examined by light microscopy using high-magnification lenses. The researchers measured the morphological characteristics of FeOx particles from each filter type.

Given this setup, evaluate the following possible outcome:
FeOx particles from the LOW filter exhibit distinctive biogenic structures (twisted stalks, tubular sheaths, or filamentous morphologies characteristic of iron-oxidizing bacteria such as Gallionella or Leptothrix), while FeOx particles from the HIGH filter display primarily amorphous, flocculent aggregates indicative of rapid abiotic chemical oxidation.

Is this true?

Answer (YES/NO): YES